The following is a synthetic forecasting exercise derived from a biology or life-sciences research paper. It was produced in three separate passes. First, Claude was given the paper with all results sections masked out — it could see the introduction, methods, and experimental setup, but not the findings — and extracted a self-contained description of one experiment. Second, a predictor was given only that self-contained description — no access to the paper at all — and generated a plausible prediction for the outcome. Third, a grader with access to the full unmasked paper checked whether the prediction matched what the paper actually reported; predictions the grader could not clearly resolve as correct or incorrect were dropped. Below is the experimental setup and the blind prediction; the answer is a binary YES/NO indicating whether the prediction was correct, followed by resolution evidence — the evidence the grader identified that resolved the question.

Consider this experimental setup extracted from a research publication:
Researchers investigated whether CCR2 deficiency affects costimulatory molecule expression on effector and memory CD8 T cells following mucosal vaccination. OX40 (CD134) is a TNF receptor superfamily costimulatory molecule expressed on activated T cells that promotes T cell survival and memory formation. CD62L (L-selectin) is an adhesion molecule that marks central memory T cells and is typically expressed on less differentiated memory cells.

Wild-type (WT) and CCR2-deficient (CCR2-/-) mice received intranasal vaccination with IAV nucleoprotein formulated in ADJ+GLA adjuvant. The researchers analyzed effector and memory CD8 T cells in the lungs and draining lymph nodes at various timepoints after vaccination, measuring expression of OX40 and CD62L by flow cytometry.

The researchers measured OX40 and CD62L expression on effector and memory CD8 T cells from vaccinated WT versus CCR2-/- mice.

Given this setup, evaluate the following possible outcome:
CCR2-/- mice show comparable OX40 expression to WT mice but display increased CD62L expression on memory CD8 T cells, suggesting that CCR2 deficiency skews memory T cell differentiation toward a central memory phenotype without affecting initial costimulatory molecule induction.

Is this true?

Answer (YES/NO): NO